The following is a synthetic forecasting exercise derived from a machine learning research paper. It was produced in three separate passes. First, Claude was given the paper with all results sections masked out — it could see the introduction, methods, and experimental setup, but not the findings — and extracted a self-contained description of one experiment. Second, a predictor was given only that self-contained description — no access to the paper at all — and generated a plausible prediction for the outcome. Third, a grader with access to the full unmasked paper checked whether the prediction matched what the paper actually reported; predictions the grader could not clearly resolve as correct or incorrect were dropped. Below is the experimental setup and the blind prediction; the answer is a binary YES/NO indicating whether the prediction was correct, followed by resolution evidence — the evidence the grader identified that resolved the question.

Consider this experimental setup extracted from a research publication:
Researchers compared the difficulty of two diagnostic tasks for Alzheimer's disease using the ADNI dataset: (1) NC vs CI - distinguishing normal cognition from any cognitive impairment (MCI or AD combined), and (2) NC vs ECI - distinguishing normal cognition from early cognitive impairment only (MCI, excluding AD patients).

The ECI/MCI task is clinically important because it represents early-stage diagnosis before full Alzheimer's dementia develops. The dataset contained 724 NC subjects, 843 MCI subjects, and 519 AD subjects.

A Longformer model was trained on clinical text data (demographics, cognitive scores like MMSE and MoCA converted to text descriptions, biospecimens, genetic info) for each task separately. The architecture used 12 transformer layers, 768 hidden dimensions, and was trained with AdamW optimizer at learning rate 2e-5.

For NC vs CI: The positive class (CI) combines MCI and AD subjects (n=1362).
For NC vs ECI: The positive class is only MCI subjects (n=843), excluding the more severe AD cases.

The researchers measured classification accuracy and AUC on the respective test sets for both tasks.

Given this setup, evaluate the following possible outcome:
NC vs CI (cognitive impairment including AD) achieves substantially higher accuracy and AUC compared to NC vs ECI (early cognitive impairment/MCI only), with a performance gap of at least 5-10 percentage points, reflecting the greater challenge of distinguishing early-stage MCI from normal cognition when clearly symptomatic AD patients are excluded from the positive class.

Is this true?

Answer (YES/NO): NO